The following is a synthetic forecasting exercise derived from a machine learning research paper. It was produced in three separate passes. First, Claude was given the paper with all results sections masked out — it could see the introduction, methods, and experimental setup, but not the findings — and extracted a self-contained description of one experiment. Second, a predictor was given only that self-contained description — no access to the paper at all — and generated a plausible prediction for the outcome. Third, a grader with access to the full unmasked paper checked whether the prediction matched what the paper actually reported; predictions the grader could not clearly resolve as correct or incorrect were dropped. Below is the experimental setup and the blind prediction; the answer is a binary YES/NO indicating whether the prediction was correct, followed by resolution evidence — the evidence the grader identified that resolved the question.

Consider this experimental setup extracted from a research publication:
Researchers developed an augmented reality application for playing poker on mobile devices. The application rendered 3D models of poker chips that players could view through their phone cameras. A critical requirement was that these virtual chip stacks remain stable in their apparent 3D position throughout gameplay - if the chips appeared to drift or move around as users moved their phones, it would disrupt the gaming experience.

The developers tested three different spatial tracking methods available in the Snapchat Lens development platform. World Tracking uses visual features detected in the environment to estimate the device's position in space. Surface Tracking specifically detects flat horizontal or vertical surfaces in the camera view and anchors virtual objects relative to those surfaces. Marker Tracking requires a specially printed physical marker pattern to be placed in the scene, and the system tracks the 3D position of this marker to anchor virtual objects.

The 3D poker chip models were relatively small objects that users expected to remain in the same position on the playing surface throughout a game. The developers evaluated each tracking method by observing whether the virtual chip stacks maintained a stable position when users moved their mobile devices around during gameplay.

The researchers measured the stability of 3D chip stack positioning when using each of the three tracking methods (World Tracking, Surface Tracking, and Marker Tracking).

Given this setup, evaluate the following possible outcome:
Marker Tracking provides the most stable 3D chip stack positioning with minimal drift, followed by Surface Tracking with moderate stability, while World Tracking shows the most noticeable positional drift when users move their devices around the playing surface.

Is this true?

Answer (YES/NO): NO